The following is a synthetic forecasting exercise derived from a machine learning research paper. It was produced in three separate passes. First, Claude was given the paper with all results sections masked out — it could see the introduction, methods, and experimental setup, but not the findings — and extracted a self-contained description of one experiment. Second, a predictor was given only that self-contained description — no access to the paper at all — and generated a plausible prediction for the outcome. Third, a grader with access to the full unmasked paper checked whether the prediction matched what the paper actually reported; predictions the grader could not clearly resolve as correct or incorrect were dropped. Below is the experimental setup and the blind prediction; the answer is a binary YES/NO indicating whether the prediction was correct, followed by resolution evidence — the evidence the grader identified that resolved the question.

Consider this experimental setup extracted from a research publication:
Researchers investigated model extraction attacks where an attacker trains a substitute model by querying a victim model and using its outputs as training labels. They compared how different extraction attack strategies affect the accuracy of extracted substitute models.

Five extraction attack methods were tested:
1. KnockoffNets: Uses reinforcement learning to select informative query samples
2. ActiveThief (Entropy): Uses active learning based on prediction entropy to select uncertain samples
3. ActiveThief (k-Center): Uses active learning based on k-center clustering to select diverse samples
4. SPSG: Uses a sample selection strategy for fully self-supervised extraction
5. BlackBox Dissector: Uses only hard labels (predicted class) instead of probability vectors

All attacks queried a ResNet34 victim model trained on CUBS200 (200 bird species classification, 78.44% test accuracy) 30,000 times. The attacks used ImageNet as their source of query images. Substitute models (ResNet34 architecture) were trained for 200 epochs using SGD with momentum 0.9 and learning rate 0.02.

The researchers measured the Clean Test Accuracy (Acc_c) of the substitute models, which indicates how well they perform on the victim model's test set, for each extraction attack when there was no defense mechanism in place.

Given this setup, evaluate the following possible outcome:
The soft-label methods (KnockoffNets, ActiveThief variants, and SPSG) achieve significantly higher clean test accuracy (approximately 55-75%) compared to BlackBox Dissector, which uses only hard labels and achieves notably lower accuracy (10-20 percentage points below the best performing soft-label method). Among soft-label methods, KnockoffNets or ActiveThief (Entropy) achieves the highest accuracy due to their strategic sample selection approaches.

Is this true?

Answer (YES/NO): NO